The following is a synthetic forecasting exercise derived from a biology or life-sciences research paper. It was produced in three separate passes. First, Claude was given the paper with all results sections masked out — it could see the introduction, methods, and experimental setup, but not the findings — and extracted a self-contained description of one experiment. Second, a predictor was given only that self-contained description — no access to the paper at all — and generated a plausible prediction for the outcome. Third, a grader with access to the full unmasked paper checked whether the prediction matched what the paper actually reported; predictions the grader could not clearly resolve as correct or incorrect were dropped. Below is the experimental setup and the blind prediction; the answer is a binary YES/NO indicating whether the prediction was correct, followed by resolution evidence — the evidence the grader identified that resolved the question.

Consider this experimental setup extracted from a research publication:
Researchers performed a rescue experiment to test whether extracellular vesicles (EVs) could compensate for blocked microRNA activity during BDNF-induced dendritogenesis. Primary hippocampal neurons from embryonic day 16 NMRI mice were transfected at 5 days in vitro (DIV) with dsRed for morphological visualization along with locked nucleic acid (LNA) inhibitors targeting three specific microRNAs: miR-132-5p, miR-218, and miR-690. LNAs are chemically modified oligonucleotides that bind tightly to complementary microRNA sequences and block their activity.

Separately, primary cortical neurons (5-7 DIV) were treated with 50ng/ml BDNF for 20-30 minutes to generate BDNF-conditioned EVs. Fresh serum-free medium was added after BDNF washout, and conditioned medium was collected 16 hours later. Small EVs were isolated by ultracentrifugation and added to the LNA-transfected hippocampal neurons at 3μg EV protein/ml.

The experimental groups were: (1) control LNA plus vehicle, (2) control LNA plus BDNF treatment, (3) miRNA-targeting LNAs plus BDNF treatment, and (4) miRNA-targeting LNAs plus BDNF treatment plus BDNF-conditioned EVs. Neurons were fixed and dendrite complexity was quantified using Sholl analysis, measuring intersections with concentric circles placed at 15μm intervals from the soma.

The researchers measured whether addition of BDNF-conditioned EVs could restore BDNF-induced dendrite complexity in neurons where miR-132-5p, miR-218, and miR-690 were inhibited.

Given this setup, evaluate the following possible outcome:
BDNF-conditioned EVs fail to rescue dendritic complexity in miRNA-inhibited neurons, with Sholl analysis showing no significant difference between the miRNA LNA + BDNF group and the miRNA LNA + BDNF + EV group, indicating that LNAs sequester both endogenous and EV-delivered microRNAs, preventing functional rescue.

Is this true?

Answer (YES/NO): NO